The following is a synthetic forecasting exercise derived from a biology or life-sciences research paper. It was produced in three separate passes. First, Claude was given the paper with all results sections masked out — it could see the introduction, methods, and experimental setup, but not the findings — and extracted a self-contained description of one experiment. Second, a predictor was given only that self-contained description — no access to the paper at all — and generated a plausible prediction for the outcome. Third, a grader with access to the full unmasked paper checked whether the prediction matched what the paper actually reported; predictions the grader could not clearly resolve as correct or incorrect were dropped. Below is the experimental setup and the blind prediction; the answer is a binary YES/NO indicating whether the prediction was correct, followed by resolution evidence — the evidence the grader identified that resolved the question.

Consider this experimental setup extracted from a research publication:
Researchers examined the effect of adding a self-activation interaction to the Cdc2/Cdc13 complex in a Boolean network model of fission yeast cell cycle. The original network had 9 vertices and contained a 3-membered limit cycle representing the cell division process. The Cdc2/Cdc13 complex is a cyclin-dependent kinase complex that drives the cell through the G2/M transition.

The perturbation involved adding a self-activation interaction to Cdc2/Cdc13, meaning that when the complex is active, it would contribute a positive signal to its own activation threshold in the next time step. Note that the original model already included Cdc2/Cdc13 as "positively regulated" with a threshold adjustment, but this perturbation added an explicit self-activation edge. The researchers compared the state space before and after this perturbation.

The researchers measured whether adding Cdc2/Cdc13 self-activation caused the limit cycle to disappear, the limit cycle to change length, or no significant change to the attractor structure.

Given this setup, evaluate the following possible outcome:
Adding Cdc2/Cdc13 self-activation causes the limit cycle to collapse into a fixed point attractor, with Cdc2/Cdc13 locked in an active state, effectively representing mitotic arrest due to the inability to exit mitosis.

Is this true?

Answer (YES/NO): NO